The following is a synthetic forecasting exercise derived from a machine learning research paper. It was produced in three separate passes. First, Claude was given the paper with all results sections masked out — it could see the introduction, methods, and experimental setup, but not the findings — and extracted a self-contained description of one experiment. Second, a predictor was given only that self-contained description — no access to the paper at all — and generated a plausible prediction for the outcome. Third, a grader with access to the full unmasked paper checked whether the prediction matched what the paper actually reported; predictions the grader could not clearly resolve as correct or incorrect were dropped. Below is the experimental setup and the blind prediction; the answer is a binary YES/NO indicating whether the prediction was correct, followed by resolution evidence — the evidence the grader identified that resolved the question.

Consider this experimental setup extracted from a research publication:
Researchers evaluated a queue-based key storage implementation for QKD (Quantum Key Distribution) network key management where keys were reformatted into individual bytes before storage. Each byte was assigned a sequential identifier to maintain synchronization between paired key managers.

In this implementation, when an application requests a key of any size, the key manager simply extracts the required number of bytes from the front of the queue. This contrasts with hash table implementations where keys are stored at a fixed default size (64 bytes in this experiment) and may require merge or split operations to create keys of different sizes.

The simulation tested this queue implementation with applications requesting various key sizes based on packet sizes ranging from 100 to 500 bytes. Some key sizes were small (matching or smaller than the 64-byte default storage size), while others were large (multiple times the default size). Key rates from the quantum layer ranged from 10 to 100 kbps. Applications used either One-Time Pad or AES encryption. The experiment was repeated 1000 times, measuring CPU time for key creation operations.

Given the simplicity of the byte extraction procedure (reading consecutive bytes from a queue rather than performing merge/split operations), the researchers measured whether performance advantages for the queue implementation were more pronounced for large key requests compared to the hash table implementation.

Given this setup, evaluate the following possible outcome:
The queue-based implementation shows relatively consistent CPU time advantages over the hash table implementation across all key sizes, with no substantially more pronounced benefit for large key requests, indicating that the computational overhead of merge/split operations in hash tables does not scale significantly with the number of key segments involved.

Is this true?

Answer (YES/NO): NO